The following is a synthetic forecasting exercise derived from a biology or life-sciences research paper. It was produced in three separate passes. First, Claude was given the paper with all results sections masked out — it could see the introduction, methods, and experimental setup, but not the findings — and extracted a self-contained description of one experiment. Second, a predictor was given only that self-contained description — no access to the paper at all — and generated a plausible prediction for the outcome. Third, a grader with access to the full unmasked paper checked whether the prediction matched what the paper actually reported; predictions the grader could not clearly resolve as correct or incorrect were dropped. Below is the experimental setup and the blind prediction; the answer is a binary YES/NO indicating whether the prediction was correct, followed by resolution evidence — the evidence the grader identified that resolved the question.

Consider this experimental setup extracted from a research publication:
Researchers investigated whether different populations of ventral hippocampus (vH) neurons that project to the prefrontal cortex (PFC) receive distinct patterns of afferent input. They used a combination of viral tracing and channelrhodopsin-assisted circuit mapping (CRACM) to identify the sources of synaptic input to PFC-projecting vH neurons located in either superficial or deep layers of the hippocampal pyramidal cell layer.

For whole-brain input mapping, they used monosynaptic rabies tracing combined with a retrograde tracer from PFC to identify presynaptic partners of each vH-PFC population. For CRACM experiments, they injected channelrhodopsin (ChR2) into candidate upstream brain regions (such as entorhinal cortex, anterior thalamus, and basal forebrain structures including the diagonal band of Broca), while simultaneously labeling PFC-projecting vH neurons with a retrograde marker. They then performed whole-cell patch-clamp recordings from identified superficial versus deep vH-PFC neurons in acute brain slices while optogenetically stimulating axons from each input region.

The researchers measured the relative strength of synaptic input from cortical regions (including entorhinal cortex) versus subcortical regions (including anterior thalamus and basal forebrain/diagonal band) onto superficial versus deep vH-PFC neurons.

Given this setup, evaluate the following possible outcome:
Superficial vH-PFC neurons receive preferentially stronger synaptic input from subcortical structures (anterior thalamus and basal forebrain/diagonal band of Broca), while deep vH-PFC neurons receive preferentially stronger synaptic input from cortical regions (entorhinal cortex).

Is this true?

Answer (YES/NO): NO